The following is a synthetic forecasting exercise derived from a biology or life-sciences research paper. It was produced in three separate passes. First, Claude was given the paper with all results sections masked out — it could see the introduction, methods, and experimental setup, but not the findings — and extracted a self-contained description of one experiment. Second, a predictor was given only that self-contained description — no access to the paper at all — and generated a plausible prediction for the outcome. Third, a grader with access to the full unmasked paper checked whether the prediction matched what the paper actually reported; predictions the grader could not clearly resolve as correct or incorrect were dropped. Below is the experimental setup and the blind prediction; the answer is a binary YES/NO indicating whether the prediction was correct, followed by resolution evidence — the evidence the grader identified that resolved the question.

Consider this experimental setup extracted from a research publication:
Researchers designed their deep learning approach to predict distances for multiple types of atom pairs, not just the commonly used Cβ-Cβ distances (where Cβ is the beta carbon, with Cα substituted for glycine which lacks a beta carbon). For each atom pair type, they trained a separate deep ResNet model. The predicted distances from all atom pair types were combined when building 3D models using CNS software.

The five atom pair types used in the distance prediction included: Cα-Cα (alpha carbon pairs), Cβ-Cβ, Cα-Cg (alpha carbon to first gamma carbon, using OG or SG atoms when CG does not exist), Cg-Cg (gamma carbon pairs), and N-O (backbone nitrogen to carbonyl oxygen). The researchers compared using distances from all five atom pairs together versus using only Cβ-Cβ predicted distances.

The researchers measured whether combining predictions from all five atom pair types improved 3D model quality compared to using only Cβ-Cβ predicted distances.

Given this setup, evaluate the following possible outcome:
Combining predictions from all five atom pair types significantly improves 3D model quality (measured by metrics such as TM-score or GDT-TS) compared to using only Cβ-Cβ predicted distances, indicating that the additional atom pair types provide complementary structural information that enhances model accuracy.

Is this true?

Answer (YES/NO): NO